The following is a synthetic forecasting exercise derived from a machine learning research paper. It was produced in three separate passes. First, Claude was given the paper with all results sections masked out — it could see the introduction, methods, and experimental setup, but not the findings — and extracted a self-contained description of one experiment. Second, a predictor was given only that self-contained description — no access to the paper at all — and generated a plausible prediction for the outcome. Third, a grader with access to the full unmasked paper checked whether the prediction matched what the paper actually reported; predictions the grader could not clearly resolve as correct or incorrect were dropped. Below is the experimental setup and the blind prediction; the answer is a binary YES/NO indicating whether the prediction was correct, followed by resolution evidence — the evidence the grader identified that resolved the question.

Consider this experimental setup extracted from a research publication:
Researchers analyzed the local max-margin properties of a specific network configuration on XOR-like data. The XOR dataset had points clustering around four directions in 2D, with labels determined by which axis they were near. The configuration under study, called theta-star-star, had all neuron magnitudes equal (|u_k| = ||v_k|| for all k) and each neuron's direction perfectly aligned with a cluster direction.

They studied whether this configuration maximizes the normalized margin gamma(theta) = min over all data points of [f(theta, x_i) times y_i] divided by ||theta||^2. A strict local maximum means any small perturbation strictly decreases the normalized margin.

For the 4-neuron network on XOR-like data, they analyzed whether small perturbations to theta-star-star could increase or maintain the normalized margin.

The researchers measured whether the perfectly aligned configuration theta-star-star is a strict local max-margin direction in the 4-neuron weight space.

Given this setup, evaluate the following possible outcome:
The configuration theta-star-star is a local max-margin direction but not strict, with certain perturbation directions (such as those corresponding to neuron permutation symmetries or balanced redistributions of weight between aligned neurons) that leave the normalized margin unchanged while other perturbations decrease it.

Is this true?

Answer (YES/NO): NO